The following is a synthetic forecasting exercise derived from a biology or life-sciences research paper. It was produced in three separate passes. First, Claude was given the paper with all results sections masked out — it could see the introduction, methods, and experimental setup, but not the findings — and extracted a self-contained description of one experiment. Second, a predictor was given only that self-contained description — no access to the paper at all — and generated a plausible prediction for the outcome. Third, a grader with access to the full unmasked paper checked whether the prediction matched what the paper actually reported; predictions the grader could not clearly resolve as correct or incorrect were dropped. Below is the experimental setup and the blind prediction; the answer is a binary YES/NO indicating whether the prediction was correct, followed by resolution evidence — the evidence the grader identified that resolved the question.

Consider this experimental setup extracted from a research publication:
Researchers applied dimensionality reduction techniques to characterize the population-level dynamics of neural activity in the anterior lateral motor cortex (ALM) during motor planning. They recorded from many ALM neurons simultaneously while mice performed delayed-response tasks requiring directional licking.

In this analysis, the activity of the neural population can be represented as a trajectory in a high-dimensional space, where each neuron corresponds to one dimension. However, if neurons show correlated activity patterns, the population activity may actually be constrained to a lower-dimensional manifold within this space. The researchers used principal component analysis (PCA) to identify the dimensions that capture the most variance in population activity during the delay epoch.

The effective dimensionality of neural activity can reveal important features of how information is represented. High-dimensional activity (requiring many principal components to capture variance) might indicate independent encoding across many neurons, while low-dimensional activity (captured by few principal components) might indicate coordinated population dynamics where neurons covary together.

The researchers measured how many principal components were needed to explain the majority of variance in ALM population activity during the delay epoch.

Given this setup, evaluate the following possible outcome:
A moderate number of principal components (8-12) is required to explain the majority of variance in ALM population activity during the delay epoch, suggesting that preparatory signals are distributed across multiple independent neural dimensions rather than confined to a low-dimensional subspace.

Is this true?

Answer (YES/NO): NO